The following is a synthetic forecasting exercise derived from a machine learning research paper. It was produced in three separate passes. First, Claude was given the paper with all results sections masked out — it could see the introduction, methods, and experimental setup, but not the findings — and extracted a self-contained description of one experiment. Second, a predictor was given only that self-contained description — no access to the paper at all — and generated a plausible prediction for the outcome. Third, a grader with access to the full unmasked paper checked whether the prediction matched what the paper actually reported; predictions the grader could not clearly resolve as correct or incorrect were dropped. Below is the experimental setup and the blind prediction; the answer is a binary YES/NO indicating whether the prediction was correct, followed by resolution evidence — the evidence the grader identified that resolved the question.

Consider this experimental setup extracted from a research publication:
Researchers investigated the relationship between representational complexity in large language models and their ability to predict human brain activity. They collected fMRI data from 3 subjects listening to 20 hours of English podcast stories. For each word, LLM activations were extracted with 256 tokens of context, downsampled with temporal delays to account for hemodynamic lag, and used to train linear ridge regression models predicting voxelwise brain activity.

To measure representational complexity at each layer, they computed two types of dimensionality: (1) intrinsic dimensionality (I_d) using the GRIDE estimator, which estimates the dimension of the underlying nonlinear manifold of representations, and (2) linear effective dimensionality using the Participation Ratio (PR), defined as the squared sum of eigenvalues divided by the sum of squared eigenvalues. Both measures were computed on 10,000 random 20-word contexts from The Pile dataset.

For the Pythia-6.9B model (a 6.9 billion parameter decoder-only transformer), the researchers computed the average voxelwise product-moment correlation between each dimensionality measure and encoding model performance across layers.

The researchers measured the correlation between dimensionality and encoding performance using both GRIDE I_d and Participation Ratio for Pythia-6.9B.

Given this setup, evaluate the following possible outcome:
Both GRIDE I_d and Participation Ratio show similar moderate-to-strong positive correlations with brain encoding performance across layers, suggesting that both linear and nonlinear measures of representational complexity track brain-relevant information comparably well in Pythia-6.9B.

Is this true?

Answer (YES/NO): NO